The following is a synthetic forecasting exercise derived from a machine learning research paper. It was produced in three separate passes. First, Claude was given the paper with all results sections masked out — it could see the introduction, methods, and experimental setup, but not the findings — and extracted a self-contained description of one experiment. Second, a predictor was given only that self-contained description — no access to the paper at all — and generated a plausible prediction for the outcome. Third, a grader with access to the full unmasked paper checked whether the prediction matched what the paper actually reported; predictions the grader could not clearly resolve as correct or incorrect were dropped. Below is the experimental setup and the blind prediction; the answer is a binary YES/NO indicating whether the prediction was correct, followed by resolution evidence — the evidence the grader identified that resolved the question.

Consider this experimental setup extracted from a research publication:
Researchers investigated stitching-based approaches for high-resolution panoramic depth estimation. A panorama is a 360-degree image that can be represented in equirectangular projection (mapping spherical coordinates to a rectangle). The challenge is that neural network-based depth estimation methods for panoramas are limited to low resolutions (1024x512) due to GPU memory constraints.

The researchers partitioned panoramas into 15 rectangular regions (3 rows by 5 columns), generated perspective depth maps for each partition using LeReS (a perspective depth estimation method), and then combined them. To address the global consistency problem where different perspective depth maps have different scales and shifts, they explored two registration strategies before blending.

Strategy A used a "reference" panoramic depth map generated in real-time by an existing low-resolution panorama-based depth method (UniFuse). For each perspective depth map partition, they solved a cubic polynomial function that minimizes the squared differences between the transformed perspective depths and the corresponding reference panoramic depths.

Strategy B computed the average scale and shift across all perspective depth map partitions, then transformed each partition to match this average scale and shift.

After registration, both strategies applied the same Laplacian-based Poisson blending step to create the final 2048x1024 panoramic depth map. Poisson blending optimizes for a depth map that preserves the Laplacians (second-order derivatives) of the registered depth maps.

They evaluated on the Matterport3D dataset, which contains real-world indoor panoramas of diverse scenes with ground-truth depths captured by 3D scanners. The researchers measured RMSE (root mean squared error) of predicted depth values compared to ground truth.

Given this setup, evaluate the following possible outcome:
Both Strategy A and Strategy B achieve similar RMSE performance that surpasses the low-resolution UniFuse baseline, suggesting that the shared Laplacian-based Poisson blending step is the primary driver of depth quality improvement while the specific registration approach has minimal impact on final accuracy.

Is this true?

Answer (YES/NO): NO